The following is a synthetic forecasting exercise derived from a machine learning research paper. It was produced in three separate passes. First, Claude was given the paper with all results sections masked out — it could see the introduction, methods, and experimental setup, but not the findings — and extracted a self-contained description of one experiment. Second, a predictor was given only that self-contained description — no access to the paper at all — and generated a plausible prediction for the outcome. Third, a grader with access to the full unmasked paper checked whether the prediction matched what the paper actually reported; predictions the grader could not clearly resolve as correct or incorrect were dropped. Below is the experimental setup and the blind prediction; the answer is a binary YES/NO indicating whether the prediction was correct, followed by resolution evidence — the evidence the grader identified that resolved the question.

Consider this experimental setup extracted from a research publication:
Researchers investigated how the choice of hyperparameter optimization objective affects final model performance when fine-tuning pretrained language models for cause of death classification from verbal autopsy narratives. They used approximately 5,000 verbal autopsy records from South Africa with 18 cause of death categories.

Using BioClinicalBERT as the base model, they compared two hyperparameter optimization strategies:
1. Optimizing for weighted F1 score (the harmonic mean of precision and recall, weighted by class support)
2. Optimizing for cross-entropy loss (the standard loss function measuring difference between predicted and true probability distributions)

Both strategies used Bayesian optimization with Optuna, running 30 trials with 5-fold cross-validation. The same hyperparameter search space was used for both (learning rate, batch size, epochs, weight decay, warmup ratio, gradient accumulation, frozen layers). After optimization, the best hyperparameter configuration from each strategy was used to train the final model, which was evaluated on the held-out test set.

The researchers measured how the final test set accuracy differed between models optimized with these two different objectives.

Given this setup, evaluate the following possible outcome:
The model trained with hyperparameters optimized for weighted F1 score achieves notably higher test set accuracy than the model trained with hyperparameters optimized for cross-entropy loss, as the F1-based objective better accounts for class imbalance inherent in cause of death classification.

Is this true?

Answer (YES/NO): NO